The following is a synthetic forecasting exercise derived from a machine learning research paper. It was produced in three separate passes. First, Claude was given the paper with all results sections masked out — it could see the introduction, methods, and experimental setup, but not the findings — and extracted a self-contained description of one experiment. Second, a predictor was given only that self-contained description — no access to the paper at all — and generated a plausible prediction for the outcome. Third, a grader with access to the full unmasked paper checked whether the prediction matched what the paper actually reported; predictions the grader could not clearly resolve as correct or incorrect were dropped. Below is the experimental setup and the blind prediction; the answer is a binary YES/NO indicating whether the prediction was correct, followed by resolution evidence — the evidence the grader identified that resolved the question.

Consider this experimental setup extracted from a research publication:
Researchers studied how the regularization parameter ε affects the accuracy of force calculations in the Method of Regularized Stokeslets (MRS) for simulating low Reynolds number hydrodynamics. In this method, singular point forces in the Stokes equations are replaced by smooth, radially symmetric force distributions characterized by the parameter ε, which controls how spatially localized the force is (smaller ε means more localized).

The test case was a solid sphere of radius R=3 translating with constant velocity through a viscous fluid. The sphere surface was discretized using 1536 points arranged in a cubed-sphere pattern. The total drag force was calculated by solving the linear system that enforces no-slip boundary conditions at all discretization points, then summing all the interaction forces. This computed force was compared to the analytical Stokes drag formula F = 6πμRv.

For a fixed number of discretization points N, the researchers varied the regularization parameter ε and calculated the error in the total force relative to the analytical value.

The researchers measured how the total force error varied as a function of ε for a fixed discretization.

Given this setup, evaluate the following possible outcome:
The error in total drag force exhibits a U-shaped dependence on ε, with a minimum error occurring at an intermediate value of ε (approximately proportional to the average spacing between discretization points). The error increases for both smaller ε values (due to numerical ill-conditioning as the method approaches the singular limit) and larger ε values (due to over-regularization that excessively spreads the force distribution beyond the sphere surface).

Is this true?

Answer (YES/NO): YES